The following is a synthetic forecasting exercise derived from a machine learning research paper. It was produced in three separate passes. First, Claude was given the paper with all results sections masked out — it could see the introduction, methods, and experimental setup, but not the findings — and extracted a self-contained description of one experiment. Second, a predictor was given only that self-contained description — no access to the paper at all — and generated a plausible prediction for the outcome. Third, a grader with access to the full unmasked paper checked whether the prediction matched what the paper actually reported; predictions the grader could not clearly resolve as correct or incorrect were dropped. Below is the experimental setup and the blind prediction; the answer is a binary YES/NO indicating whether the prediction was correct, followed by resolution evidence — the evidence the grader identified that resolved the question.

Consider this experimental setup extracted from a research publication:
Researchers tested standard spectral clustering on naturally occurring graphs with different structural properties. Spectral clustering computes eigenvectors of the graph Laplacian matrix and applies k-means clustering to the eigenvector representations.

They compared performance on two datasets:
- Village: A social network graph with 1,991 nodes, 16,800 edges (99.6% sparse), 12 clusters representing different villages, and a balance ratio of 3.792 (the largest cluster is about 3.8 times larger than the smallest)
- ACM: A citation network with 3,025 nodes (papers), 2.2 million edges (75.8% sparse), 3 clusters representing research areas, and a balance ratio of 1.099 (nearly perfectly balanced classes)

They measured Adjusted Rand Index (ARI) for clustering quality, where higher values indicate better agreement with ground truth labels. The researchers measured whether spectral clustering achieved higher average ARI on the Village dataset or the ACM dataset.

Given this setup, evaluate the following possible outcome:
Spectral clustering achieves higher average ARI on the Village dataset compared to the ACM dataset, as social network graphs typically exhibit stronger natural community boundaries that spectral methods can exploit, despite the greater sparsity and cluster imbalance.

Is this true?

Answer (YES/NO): YES